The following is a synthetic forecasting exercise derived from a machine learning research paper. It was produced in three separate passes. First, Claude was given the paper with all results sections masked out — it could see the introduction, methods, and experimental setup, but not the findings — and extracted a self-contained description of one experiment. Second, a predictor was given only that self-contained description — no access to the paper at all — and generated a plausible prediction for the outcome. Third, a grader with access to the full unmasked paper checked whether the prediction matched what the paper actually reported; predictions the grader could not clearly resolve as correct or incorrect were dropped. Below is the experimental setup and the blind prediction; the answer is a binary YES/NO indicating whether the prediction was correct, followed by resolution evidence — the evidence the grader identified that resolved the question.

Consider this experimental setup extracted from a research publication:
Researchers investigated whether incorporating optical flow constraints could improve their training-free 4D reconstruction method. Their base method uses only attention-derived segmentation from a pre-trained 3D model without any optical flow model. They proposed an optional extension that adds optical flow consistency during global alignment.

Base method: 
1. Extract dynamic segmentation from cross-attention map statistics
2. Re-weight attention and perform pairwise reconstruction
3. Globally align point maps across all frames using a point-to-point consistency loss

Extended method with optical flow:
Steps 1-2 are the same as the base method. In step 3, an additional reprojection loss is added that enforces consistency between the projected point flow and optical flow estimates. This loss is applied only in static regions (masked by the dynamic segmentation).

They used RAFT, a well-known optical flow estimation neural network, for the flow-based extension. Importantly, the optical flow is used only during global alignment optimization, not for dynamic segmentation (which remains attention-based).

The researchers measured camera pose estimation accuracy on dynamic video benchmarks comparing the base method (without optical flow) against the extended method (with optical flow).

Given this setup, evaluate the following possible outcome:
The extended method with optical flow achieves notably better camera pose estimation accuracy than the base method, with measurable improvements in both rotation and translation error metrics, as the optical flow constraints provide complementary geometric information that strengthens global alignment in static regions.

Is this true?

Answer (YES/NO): NO